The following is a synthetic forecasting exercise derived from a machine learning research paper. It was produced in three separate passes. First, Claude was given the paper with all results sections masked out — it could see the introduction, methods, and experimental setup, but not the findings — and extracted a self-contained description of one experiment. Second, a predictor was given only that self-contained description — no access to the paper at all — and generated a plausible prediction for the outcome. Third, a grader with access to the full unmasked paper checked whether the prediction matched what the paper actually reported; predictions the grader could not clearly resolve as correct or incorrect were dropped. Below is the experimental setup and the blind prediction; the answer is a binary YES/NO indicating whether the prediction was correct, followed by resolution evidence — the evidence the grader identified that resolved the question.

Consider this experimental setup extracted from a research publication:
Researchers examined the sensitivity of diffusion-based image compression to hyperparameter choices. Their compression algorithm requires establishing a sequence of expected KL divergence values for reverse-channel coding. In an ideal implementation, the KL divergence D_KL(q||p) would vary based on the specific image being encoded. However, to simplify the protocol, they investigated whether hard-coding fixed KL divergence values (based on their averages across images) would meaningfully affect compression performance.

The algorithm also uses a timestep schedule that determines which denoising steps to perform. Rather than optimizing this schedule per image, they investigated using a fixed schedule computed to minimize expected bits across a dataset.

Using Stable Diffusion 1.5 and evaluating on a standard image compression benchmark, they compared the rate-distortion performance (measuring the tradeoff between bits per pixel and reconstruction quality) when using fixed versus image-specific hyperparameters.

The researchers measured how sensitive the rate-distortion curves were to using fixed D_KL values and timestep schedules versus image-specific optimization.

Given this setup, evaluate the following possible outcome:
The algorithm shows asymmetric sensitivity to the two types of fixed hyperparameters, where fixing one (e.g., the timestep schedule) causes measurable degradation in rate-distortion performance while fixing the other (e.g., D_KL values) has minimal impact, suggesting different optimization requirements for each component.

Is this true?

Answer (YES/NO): NO